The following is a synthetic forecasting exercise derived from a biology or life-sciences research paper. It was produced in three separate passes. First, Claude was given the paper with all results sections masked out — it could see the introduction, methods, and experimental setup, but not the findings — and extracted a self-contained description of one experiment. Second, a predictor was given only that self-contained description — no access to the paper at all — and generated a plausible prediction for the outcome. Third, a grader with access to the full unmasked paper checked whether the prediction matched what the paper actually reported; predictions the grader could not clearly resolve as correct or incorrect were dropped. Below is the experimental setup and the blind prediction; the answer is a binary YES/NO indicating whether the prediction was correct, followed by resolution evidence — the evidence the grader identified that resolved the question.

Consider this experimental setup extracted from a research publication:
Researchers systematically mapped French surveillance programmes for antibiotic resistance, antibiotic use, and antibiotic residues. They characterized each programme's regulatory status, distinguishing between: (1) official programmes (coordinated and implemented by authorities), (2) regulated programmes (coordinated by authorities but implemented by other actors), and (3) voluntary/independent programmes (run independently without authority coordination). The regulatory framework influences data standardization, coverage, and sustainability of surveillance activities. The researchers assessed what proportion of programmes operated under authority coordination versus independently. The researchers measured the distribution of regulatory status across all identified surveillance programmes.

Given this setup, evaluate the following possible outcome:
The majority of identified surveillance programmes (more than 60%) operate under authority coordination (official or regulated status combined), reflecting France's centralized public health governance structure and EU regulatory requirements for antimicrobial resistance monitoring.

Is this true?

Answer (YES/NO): YES